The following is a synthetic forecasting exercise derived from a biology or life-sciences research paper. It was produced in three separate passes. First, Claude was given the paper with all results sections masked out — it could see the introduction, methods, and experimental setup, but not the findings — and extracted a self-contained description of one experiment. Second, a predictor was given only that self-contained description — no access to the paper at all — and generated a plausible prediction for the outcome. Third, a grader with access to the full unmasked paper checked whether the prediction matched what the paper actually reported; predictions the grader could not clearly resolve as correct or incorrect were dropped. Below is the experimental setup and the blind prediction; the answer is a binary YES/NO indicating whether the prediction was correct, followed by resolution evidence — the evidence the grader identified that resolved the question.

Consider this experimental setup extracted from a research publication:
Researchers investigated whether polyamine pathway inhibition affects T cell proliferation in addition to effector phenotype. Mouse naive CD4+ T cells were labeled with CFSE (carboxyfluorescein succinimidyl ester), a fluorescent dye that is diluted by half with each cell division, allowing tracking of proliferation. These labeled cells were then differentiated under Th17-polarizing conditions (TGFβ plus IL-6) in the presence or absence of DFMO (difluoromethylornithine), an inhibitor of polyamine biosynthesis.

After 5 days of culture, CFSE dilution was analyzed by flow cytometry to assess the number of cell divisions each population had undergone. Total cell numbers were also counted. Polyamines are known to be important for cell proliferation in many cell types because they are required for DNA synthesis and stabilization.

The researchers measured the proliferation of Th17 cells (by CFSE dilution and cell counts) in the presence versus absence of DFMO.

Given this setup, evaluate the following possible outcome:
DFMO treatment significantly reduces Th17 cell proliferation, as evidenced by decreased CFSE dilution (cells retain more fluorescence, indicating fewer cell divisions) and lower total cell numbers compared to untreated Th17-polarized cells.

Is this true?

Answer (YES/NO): YES